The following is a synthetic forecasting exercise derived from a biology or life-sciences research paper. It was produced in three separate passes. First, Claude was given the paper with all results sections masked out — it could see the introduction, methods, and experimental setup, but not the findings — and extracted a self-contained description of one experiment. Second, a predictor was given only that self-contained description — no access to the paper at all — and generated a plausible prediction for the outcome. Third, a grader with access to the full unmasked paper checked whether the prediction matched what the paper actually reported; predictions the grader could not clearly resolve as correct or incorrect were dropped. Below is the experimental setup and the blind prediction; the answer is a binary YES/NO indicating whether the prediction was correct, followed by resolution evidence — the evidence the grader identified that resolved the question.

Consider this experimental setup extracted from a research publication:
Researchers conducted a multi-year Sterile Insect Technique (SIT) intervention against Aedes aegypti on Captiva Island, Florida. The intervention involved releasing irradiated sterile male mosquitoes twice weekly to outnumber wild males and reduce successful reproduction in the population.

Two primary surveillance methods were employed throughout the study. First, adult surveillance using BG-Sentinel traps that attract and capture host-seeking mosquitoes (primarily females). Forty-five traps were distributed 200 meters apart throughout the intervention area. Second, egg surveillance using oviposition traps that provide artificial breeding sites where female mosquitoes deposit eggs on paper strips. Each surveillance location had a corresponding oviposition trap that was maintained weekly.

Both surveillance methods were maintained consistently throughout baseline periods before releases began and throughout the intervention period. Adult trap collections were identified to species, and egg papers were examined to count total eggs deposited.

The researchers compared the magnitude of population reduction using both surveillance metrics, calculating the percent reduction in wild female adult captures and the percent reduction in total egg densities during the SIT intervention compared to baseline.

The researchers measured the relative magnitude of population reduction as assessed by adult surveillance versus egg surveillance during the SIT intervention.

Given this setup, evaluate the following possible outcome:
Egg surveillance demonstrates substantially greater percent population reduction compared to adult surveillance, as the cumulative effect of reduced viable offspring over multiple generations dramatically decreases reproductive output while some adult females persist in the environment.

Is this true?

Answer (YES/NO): NO